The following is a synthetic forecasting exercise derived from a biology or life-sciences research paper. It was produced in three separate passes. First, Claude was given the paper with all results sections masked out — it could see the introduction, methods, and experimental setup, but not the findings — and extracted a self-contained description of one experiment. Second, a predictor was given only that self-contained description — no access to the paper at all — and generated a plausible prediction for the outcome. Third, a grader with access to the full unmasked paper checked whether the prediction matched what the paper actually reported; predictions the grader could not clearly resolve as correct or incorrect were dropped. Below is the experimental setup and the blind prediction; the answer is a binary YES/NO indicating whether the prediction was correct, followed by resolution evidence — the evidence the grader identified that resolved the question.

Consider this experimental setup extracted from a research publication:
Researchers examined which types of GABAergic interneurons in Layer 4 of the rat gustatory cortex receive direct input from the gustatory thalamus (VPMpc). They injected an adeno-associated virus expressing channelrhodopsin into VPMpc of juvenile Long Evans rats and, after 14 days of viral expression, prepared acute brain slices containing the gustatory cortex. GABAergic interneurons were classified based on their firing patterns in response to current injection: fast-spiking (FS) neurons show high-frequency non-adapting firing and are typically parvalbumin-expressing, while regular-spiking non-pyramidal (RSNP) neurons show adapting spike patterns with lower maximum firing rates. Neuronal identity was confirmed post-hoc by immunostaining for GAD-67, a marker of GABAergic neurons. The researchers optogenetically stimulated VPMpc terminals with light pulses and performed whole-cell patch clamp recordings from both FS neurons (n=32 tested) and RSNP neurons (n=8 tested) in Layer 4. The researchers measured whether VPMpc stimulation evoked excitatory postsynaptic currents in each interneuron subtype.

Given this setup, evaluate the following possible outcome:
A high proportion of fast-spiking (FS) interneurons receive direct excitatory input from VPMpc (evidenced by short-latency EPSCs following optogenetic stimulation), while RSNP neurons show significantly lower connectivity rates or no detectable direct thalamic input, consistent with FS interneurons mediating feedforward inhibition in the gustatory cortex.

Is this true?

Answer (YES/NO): NO